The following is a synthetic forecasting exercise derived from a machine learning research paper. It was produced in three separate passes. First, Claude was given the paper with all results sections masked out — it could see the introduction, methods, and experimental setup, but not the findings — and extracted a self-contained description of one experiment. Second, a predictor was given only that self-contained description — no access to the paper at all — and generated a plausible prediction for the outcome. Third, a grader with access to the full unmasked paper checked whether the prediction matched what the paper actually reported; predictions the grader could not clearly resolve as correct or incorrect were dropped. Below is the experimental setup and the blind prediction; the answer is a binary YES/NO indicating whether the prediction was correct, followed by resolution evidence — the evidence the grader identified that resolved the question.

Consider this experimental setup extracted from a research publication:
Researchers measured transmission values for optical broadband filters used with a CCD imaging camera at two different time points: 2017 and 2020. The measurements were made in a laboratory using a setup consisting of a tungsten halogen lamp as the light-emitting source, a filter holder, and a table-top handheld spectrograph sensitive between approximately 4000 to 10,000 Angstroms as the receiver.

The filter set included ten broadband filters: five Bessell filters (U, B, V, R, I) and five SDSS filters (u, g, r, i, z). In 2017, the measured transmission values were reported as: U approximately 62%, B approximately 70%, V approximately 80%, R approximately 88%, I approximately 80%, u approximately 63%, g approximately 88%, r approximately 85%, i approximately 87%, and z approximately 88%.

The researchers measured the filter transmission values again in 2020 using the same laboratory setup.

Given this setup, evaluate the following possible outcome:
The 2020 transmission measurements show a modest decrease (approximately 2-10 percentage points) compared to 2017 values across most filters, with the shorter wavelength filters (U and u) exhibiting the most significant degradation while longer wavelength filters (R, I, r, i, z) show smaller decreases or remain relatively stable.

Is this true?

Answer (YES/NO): NO